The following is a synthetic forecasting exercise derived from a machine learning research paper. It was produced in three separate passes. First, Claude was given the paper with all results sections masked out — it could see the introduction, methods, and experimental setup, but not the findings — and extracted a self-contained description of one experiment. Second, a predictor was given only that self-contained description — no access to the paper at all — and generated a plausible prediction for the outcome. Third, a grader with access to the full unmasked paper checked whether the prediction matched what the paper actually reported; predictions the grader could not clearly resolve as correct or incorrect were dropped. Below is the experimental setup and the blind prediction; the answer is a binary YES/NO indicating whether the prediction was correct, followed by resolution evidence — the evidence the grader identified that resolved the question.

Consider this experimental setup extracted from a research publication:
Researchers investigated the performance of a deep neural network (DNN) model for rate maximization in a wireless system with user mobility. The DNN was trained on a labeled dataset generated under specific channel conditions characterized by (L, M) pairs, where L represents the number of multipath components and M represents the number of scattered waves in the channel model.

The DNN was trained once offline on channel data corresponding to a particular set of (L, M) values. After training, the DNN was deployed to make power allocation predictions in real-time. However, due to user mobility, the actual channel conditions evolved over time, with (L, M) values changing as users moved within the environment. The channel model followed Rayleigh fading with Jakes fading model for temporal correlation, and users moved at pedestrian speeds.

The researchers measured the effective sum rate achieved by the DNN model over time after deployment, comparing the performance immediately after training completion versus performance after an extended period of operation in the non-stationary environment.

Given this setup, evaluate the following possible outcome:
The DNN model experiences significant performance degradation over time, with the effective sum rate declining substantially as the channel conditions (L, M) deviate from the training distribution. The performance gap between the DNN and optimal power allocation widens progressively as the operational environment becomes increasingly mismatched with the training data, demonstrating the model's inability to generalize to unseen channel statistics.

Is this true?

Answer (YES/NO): YES